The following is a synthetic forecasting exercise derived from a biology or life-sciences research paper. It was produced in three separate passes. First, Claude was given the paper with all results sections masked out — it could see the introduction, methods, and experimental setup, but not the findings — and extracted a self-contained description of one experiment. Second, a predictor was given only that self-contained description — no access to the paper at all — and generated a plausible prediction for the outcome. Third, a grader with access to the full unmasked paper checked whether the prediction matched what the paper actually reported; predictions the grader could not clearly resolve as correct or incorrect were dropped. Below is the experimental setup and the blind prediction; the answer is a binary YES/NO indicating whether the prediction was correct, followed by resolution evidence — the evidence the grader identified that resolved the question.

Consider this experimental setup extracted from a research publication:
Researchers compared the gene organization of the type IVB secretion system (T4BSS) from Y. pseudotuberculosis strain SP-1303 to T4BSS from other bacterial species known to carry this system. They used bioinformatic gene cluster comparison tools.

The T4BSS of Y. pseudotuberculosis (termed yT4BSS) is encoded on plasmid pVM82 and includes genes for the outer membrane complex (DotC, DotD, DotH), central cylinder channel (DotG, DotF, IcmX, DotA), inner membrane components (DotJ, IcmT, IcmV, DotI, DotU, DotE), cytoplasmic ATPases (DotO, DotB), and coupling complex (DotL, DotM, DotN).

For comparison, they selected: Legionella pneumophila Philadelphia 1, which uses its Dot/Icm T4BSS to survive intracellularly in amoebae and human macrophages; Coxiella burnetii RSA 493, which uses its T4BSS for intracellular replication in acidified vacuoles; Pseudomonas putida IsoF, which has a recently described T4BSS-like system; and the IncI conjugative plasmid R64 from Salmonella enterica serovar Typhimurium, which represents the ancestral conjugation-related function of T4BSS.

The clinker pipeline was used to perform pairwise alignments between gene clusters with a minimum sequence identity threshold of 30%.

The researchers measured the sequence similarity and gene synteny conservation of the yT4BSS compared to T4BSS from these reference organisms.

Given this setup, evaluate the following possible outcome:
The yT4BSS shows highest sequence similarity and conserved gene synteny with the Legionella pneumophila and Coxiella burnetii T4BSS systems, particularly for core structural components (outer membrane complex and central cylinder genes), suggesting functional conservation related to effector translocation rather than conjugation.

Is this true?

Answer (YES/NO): NO